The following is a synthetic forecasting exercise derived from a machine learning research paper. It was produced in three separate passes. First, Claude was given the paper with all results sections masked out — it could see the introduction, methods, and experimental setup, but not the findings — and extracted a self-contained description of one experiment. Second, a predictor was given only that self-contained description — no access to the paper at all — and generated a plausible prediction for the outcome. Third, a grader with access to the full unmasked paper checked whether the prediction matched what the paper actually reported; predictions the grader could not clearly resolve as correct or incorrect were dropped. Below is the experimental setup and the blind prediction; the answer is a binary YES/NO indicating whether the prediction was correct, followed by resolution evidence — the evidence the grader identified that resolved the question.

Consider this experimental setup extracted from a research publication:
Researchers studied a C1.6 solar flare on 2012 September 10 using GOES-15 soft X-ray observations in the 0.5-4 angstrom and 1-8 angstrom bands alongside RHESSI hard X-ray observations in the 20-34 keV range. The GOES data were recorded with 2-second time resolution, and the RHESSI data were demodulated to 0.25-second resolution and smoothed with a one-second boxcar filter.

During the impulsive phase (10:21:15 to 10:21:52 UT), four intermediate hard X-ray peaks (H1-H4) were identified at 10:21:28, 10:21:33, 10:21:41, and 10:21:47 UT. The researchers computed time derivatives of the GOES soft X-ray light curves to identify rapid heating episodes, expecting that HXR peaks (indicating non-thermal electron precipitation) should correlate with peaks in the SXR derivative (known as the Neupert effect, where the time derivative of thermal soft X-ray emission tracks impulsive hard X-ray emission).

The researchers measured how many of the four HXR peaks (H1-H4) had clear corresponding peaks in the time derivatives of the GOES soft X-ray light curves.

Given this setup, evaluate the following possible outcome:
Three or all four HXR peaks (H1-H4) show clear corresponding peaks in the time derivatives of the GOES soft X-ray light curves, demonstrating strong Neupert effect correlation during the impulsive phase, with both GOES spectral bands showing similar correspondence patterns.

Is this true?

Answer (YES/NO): NO